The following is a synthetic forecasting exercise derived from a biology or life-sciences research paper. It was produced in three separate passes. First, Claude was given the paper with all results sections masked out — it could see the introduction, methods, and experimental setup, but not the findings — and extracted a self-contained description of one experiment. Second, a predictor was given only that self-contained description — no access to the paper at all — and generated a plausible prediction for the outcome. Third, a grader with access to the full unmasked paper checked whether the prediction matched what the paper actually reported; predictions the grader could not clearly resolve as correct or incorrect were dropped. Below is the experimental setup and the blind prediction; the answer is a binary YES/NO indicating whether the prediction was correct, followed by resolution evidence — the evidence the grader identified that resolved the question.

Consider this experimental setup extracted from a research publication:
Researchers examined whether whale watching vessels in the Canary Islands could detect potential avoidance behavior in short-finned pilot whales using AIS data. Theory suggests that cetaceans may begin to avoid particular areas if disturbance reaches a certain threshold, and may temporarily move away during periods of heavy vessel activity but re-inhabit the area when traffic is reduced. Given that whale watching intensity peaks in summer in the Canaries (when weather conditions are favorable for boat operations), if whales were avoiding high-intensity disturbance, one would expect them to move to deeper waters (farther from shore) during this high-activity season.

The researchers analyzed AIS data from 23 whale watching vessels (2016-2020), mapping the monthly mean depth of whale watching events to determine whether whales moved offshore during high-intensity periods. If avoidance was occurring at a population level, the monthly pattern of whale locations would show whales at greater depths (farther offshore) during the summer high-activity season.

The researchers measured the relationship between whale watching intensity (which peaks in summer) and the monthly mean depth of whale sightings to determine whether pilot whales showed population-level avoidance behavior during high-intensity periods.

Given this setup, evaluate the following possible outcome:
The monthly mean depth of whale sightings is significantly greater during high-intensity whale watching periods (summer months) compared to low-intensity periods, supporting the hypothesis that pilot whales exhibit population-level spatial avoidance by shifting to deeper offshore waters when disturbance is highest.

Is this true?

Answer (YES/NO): NO